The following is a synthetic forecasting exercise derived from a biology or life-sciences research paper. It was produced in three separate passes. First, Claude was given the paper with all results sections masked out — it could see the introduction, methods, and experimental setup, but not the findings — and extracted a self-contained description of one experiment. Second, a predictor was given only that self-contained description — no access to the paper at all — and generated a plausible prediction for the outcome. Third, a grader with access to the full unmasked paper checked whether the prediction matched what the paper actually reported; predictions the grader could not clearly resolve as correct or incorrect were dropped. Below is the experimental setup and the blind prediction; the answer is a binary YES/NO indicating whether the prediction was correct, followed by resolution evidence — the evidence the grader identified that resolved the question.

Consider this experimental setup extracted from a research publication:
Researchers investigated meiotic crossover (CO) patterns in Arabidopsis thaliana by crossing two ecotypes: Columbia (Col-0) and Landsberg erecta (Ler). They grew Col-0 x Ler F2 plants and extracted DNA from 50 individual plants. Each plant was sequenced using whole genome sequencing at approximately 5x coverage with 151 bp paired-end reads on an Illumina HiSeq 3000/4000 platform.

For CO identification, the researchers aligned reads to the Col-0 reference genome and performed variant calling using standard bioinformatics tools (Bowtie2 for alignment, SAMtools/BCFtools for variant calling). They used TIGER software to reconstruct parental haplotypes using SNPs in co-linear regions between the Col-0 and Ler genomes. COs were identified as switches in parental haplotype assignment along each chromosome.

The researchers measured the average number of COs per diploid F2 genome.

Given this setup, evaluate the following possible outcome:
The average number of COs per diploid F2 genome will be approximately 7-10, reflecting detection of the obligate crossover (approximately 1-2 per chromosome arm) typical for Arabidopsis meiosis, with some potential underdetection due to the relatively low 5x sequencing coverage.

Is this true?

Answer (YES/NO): YES